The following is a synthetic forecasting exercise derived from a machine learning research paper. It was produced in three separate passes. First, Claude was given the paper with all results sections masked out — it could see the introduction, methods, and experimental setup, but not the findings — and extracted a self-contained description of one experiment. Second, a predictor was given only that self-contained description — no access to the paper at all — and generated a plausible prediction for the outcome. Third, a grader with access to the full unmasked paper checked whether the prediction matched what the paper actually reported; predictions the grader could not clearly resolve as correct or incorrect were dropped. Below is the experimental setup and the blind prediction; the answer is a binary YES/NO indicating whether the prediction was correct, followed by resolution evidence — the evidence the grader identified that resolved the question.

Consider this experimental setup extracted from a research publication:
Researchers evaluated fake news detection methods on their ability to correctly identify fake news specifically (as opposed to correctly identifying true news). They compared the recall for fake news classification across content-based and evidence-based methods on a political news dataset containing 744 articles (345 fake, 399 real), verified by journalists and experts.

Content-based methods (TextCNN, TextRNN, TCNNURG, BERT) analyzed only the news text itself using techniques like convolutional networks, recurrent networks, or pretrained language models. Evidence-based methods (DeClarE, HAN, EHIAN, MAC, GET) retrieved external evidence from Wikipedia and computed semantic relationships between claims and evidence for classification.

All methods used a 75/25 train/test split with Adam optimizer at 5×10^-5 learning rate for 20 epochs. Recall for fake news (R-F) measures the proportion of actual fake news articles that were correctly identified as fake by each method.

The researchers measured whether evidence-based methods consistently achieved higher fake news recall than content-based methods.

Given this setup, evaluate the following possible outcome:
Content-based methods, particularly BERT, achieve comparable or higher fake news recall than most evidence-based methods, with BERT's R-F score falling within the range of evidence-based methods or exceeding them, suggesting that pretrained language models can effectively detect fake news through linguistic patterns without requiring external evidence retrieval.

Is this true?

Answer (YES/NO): NO